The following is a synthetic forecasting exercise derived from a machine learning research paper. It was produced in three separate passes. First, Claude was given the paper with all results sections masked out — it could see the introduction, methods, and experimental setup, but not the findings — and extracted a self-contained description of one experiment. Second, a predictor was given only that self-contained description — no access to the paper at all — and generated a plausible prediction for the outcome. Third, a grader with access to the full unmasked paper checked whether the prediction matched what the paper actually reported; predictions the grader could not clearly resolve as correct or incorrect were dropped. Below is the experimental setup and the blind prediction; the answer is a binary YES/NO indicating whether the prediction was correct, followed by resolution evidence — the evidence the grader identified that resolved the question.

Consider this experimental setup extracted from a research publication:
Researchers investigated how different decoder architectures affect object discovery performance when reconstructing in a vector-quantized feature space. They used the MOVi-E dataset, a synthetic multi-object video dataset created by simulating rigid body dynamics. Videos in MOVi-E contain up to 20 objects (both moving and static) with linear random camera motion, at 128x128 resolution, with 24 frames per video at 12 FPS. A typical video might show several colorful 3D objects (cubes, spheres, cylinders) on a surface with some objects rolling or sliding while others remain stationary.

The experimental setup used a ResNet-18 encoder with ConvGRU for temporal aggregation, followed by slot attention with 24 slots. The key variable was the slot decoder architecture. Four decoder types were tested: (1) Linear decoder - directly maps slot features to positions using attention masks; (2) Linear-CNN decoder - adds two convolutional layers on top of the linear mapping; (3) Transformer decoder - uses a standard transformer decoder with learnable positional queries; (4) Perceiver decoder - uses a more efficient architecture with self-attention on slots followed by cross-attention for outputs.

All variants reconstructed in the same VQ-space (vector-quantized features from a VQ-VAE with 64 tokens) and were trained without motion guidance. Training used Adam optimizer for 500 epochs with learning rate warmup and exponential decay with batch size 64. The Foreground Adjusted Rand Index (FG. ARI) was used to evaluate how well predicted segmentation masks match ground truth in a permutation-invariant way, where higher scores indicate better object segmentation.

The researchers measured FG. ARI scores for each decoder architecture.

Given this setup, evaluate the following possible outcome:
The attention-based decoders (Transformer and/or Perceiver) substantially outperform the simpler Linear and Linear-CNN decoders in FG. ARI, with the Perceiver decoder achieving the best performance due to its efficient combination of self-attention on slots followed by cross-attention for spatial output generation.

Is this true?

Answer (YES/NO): YES